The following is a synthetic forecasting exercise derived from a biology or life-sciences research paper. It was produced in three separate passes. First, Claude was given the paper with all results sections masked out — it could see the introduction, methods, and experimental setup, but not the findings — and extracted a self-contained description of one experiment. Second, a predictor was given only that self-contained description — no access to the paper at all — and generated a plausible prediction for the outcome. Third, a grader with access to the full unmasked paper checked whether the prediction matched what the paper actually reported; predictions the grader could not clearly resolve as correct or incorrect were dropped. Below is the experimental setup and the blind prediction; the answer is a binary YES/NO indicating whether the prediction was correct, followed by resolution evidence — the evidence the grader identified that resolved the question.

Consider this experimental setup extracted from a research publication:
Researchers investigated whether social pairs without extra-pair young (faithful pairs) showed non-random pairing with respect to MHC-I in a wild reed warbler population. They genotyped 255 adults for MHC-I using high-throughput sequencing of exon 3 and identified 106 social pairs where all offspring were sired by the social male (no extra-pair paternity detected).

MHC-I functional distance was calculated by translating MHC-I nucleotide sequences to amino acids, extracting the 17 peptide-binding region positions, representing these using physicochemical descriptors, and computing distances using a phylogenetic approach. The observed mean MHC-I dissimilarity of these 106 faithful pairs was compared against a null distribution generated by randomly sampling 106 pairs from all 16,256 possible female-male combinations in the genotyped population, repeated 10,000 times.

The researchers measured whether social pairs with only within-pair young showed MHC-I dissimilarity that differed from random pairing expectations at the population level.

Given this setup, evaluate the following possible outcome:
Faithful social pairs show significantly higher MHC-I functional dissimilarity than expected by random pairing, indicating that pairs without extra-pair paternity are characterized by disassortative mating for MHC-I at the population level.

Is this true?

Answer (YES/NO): NO